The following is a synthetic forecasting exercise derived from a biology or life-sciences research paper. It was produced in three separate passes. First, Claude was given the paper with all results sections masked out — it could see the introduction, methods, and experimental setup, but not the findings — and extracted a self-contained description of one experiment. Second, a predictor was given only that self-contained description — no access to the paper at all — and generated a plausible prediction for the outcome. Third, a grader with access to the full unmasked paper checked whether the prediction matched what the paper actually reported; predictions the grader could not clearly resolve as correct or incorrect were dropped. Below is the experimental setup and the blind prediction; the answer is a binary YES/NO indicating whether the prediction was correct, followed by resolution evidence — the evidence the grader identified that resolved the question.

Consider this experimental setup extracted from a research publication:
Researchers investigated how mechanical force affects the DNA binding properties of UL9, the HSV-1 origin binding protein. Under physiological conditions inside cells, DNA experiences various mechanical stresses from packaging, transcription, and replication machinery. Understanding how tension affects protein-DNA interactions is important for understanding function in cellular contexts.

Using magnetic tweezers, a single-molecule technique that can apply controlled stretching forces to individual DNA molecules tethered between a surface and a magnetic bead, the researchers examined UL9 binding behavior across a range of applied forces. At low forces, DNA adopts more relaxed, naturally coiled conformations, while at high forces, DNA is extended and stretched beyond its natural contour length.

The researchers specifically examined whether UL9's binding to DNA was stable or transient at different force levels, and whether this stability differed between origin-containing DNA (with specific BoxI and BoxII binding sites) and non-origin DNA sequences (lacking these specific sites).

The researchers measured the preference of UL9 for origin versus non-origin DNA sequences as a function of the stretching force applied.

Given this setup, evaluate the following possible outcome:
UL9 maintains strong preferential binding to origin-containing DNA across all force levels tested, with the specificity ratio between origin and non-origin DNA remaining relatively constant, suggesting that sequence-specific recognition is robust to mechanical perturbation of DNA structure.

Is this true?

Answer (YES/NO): NO